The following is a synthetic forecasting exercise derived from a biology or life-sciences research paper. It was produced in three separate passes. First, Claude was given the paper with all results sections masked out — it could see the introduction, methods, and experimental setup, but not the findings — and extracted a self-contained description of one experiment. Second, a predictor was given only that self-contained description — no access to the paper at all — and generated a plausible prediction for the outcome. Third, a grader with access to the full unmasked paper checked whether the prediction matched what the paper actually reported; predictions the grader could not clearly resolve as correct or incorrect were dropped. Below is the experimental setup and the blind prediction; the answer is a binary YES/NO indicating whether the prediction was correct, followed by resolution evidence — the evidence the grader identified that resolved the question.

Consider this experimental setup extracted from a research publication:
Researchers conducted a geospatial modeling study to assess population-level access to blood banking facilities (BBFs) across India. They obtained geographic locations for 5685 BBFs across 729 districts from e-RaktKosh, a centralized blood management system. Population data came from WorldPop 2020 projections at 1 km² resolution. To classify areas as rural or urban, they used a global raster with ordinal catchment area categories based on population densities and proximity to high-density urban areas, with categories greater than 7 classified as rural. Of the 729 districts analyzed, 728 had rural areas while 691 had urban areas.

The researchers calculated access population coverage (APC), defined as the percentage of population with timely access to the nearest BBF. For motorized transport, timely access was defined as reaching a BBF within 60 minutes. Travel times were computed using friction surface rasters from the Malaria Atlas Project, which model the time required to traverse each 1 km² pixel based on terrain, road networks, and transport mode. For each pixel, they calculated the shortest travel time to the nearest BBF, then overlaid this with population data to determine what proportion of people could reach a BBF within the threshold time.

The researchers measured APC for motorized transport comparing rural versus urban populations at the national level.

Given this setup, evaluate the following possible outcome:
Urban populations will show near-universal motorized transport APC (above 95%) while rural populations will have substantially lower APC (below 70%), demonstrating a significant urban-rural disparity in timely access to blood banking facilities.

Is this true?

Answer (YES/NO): NO